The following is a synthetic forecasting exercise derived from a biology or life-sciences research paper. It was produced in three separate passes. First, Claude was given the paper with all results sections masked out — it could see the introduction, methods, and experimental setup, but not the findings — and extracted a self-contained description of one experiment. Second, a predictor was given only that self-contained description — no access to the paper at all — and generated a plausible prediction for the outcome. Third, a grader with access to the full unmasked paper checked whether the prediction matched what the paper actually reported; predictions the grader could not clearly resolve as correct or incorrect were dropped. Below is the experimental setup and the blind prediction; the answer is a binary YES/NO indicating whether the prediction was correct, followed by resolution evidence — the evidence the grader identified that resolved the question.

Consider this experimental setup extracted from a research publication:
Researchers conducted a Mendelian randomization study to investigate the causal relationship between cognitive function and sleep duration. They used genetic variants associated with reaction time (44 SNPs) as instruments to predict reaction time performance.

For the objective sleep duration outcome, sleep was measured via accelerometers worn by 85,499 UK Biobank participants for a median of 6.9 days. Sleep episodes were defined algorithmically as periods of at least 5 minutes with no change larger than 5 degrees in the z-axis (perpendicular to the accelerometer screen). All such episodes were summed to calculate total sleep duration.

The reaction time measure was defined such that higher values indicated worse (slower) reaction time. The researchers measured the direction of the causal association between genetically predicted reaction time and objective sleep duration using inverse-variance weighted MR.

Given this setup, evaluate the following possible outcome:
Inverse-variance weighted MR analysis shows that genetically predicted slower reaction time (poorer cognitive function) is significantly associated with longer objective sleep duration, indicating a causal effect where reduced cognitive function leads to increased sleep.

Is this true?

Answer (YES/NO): NO